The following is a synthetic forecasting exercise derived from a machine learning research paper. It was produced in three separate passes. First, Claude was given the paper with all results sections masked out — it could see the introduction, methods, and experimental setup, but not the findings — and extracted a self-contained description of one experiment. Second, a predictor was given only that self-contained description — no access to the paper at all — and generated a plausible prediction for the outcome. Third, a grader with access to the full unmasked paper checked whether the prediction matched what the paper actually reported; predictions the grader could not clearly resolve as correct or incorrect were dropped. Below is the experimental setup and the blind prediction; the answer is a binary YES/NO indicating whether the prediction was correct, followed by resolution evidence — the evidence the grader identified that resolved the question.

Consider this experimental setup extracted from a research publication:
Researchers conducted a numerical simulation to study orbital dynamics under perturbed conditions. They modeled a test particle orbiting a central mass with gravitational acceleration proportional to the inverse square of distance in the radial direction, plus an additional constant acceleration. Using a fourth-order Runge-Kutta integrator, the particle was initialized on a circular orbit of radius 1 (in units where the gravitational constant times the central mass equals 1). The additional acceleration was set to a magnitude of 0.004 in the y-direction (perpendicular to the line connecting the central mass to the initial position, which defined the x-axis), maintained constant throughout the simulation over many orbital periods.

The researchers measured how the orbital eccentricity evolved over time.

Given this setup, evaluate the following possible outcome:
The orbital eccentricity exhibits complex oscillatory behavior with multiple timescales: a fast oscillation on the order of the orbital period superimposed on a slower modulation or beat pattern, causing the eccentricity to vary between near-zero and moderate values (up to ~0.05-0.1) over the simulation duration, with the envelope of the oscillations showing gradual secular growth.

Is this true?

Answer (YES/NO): NO